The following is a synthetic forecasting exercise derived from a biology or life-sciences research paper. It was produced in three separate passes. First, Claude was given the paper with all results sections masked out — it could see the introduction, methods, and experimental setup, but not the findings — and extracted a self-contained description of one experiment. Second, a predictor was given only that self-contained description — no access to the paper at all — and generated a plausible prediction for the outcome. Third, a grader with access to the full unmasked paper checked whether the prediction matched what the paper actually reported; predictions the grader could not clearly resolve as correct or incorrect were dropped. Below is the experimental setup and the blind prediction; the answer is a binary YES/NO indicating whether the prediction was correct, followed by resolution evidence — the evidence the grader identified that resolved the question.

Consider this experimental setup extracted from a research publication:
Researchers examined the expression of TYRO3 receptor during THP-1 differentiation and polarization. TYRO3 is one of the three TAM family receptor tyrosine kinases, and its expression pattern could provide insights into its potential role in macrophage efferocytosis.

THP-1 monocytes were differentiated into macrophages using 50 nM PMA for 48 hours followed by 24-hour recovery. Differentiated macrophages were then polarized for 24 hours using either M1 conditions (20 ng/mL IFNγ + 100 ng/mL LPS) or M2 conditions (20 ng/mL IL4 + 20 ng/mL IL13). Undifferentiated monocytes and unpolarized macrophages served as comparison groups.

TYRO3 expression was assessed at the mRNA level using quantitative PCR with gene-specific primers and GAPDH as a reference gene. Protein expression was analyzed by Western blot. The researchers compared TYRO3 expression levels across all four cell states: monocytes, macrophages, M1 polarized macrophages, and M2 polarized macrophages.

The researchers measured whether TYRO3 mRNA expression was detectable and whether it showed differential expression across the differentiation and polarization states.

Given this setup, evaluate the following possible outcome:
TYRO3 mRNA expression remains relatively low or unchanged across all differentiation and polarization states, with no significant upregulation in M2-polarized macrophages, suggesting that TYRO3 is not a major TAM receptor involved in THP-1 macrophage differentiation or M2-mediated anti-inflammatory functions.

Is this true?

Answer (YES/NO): NO